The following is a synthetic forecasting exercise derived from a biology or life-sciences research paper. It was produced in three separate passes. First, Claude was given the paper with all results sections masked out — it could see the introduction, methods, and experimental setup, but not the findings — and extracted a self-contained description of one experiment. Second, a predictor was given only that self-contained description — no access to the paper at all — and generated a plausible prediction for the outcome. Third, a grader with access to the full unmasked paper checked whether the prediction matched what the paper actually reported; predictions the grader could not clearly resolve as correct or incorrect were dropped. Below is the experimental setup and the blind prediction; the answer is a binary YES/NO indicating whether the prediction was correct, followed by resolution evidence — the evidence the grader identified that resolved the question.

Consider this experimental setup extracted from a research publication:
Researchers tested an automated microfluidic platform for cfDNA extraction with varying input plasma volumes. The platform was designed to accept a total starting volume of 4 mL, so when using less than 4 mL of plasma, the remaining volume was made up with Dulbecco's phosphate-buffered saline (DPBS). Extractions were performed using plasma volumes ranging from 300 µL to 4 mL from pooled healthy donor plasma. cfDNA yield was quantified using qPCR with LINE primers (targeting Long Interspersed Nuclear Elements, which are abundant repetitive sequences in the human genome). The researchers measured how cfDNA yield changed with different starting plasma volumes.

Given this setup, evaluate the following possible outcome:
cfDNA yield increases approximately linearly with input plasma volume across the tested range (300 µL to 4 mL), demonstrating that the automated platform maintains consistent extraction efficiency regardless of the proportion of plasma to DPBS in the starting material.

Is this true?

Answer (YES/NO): NO